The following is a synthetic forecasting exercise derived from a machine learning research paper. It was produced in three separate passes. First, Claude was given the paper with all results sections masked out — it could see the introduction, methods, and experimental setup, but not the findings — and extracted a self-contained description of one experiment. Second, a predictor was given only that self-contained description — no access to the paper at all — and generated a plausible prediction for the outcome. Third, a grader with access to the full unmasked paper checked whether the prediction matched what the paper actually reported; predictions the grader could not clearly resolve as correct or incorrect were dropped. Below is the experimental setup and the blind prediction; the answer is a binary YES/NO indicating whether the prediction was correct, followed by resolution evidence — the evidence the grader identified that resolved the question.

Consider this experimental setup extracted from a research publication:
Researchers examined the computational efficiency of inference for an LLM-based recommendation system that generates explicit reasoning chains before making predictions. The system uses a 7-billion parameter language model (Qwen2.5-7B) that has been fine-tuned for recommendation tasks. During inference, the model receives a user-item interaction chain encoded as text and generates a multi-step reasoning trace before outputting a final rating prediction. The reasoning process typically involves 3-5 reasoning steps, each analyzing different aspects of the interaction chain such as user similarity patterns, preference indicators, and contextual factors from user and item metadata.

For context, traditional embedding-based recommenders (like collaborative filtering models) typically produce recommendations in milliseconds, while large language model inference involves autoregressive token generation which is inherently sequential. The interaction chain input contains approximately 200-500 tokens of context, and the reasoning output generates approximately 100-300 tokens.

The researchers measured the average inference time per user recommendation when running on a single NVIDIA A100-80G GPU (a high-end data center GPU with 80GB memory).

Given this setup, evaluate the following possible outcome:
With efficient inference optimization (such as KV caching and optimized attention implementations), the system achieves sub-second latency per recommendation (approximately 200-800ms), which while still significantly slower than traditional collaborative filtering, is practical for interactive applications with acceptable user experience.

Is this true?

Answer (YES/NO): NO